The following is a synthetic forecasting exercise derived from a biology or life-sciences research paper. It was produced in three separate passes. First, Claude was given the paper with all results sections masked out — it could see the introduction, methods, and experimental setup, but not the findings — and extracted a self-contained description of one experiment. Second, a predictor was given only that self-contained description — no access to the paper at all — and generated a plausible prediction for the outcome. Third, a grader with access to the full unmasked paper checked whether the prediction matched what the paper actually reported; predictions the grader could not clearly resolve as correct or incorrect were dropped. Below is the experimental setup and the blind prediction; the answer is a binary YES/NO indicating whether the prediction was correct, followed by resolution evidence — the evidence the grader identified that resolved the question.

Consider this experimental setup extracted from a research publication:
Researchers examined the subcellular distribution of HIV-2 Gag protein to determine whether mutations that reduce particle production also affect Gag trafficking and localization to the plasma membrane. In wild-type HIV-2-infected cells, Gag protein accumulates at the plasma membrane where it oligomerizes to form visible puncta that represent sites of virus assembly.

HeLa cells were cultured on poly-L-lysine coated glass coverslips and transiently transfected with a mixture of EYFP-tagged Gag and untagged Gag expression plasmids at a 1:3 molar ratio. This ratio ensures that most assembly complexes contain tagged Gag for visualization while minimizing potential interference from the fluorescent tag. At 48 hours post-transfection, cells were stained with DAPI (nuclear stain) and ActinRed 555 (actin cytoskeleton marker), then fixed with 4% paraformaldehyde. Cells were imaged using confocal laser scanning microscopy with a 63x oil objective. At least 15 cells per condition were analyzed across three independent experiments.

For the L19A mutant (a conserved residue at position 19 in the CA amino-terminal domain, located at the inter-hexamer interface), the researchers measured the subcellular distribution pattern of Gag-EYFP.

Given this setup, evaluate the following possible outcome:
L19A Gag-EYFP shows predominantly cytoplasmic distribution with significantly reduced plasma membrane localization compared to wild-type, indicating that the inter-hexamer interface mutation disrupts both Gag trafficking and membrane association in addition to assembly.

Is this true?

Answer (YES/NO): NO